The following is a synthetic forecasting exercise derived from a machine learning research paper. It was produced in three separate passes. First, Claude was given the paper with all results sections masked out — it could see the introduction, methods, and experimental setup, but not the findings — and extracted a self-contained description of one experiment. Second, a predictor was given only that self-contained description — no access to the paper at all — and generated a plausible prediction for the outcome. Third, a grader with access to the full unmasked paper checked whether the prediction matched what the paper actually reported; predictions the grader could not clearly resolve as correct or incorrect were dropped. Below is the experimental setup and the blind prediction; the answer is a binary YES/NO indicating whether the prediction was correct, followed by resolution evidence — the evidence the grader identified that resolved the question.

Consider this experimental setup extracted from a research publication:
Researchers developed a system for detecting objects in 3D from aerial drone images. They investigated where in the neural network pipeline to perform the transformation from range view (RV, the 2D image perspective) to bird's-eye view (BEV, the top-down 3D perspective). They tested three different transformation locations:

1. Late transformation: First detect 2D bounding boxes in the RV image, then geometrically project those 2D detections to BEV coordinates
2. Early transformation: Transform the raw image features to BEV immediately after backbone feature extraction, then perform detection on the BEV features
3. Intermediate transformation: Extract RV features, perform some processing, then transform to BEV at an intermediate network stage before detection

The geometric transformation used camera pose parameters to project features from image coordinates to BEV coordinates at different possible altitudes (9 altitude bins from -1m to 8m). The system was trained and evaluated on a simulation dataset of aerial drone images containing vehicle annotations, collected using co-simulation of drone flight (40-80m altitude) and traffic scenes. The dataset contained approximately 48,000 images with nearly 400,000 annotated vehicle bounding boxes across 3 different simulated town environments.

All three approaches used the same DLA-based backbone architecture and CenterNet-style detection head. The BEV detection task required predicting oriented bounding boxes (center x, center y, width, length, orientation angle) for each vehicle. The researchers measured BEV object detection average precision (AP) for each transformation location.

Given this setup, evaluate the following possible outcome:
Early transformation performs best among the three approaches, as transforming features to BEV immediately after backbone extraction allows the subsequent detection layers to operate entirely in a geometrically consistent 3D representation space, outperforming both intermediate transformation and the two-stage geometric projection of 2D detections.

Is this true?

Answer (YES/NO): NO